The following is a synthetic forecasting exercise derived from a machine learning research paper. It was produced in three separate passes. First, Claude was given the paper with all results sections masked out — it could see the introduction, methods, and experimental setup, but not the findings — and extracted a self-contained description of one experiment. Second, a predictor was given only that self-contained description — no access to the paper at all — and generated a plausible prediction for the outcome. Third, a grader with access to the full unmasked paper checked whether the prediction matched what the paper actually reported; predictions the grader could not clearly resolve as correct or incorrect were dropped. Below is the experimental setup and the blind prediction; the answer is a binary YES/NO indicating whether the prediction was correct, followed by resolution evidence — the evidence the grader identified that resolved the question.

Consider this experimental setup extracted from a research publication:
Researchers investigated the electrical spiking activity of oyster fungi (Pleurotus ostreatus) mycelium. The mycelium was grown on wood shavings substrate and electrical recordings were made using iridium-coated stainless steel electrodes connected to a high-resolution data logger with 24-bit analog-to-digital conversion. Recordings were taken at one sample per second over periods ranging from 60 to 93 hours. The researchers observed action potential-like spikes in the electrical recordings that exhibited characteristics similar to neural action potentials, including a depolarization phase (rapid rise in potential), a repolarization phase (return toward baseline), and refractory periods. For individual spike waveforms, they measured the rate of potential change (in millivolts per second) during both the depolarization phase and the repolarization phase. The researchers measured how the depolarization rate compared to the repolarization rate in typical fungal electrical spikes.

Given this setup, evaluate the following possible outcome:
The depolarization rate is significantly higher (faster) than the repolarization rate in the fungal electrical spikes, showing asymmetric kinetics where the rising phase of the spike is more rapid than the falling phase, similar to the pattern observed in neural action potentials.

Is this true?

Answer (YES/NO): YES